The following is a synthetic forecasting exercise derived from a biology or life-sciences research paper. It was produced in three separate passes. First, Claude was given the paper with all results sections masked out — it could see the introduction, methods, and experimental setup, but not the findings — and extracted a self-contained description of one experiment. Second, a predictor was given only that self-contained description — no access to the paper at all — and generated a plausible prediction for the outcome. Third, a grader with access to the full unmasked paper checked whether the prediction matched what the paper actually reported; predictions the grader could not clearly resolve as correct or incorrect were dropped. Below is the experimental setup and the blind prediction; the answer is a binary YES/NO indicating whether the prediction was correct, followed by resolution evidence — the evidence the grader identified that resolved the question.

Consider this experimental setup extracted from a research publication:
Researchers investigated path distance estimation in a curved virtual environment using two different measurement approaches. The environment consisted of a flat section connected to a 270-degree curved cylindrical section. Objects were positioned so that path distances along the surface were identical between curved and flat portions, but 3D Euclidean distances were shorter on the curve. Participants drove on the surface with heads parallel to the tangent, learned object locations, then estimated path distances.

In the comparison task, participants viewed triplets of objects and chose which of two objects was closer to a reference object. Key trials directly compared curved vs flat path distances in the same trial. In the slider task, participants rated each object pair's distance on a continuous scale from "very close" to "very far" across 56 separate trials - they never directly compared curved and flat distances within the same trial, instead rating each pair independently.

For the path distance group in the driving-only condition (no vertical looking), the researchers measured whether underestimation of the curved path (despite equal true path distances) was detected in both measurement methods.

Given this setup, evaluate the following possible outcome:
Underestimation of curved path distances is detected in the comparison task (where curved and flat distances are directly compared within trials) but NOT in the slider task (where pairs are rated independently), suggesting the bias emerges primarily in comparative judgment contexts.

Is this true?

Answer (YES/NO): NO